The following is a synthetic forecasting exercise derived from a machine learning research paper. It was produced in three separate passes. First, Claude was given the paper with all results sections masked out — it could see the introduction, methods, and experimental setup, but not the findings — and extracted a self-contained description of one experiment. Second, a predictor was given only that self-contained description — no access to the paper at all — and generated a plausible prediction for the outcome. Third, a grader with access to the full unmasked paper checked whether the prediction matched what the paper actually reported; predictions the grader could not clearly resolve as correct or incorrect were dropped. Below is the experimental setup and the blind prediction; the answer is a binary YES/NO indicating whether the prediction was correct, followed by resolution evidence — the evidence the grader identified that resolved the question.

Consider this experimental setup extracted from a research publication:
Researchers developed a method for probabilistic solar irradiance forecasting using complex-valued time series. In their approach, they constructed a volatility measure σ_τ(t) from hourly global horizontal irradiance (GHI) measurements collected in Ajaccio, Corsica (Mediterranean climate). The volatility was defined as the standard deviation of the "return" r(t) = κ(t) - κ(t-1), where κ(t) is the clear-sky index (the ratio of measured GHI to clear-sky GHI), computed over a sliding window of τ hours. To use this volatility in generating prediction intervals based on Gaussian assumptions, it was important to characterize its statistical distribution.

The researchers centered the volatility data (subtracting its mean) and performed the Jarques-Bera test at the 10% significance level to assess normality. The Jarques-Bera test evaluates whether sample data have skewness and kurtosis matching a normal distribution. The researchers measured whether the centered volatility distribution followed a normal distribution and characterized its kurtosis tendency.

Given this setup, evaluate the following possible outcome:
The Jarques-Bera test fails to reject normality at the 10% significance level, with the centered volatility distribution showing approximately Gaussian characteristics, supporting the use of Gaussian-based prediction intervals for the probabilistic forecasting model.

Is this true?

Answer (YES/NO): YES